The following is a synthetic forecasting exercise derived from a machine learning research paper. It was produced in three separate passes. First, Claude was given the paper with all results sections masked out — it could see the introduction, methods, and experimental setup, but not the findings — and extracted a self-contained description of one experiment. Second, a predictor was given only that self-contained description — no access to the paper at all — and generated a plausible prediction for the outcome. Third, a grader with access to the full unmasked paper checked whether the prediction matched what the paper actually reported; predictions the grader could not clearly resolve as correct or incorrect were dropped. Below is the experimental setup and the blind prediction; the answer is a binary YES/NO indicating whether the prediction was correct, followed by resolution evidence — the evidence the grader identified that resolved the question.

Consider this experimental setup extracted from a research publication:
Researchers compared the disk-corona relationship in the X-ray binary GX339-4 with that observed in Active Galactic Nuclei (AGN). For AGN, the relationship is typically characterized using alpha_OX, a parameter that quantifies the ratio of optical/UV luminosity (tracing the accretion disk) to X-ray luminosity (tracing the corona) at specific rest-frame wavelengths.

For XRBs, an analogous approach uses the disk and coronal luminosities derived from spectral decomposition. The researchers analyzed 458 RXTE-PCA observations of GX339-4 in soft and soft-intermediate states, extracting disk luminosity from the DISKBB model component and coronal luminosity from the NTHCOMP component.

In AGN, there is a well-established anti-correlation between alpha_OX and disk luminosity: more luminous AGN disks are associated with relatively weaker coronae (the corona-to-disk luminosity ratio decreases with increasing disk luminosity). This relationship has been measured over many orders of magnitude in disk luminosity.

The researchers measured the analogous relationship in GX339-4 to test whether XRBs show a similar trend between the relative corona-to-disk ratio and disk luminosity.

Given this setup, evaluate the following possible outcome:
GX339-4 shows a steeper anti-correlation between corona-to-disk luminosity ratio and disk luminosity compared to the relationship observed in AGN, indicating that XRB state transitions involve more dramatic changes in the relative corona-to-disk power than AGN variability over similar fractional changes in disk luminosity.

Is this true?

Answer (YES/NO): NO